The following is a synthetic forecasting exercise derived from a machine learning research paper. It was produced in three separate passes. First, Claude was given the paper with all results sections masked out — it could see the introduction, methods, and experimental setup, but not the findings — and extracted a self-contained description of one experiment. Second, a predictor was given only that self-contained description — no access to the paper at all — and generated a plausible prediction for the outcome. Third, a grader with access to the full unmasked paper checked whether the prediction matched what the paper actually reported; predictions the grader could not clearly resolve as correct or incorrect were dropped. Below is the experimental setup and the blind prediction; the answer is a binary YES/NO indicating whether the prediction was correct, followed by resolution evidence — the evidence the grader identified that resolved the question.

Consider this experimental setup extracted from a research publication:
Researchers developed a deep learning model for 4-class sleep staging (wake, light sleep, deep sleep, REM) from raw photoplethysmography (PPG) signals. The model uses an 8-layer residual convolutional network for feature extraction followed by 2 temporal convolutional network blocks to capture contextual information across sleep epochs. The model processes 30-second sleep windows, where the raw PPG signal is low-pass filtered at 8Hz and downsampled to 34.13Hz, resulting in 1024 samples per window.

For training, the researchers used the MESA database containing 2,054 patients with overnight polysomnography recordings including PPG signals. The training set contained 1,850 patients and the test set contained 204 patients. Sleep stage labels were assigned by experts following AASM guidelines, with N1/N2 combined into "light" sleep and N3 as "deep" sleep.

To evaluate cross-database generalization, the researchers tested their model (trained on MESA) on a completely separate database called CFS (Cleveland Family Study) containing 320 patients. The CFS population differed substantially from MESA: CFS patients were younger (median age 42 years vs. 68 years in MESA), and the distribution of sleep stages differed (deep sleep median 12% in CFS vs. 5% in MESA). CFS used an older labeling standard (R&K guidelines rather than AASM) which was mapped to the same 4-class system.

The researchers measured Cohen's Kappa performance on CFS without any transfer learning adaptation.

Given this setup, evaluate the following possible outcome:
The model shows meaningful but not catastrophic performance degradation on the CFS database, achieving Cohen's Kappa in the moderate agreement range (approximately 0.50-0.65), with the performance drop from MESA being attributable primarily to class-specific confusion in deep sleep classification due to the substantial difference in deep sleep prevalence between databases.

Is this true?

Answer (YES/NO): NO